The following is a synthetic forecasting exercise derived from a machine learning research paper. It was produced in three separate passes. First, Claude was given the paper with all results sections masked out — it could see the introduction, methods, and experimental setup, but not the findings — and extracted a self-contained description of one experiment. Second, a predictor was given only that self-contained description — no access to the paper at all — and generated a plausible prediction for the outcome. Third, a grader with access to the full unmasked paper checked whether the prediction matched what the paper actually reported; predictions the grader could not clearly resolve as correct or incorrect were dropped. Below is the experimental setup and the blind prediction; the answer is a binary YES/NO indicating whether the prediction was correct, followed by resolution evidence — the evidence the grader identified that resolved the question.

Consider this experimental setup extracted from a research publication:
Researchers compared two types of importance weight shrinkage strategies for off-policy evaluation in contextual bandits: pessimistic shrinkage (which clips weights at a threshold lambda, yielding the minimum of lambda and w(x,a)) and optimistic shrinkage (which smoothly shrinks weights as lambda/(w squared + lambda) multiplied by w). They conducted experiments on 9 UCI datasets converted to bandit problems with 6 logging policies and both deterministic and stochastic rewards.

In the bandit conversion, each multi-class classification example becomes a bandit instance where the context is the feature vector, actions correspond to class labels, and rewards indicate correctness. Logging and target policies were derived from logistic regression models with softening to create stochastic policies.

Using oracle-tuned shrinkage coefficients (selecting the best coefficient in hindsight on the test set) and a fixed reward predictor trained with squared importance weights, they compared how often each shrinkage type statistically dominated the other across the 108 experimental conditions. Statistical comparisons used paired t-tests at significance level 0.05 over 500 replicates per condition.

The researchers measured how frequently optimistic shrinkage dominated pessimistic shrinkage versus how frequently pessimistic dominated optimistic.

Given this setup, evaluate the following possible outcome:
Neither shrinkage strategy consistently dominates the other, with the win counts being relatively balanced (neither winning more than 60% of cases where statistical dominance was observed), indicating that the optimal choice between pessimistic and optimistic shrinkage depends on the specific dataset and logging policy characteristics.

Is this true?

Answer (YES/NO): YES